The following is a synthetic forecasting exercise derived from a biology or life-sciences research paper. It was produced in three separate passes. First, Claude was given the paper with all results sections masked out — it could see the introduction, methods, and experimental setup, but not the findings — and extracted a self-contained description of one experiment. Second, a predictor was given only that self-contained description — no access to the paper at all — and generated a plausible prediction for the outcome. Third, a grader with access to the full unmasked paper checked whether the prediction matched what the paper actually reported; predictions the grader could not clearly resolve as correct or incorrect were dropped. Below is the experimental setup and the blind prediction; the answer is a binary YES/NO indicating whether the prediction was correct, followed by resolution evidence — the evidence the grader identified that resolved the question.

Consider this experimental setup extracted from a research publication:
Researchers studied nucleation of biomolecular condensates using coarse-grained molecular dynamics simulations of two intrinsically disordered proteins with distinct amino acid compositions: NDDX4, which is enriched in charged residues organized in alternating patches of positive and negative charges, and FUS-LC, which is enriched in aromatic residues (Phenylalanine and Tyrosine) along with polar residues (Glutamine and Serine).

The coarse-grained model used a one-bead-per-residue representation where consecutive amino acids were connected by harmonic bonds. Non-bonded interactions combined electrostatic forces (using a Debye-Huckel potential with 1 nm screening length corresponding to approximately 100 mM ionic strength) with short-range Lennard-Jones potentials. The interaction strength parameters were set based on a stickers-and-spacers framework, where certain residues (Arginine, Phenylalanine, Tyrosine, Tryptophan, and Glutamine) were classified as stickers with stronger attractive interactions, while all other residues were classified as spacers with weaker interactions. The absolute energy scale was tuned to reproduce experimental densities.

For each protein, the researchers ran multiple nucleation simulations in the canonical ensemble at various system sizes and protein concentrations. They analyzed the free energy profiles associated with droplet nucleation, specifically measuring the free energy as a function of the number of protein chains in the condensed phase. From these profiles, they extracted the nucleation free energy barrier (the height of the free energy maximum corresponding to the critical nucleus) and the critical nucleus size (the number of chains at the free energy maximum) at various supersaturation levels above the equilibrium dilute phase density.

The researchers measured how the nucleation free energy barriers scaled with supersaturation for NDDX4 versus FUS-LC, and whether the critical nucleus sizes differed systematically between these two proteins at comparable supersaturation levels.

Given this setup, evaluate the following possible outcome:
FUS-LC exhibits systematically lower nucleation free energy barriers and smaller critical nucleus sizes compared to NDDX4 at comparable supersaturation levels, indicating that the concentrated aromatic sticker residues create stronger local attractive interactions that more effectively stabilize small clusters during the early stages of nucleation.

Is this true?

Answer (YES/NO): NO